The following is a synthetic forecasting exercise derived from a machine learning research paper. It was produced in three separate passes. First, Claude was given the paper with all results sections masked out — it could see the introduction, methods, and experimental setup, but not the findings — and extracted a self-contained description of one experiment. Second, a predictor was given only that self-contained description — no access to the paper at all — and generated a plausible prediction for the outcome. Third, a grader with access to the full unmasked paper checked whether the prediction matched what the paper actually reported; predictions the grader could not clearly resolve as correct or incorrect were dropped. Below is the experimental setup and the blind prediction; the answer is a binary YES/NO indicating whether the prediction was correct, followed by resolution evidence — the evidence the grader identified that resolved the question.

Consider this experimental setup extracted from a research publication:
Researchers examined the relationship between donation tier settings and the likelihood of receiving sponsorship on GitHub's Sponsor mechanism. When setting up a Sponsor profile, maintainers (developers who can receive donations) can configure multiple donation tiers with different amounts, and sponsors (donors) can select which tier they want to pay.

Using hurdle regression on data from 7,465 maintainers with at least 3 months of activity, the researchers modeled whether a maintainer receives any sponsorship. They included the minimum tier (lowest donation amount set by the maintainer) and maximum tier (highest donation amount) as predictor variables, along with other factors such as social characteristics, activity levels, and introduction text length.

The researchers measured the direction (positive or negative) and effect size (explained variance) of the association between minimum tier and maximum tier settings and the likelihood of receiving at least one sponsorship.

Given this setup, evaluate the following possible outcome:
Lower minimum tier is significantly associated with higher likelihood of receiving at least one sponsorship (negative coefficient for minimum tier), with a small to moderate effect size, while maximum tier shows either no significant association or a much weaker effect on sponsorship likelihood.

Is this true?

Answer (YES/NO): NO